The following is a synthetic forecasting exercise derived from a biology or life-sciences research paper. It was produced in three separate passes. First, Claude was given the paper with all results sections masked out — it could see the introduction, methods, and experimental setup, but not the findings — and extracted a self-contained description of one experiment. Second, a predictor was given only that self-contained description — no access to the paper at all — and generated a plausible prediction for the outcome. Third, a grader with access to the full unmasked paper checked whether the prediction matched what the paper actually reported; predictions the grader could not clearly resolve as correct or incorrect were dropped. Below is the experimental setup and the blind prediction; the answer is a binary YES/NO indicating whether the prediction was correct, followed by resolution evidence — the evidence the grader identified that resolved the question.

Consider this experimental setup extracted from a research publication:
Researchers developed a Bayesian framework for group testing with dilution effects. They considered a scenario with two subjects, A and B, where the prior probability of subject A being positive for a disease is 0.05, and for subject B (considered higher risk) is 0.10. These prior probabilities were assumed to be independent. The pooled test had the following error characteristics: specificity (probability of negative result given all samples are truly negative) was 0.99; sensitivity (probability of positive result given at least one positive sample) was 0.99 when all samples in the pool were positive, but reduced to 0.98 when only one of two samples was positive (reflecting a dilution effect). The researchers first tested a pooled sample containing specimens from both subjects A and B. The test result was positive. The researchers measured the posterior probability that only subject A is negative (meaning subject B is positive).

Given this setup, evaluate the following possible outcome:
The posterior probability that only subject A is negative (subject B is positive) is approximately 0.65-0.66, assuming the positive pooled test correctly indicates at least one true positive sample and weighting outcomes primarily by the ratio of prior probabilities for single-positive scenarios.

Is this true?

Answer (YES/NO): NO